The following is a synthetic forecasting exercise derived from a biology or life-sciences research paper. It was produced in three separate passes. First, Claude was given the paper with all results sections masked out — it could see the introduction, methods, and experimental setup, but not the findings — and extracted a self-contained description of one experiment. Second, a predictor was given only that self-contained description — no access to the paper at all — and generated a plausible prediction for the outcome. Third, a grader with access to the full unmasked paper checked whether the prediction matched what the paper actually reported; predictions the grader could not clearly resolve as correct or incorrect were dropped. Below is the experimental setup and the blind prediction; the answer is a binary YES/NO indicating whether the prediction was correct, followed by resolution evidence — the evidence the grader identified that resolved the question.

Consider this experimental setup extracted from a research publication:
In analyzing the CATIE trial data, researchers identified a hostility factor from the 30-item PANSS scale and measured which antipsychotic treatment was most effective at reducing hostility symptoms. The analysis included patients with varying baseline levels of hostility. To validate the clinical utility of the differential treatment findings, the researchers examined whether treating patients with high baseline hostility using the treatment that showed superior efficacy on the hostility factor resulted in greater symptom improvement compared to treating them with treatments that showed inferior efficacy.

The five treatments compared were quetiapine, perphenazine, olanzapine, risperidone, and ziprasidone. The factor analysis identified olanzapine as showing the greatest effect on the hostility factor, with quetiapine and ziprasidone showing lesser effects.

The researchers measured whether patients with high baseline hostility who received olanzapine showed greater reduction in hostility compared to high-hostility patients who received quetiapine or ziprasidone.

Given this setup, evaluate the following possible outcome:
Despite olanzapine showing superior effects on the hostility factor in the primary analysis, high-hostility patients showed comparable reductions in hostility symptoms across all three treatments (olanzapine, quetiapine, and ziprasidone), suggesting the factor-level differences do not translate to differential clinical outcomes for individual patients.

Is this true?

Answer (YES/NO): NO